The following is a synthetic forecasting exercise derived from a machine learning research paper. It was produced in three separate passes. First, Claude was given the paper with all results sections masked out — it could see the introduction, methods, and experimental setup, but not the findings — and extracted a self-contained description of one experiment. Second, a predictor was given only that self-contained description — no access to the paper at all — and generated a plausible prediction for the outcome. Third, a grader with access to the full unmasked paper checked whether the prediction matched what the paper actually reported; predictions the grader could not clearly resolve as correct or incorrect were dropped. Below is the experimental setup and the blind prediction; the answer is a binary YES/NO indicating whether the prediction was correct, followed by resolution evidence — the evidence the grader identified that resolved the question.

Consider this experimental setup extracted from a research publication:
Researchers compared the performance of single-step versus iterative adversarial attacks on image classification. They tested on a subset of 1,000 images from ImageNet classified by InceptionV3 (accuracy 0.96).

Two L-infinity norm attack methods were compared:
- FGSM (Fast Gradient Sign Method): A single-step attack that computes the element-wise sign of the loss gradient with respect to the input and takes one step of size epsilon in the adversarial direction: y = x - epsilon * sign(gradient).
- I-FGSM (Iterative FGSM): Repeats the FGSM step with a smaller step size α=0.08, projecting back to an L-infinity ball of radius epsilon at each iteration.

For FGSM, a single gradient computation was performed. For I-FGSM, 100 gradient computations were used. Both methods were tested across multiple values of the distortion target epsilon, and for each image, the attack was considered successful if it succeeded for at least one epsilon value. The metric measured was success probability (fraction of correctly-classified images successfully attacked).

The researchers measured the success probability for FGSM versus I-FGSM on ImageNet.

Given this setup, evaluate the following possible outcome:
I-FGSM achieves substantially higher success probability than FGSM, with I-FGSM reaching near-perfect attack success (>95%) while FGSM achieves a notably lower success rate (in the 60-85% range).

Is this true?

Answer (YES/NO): NO